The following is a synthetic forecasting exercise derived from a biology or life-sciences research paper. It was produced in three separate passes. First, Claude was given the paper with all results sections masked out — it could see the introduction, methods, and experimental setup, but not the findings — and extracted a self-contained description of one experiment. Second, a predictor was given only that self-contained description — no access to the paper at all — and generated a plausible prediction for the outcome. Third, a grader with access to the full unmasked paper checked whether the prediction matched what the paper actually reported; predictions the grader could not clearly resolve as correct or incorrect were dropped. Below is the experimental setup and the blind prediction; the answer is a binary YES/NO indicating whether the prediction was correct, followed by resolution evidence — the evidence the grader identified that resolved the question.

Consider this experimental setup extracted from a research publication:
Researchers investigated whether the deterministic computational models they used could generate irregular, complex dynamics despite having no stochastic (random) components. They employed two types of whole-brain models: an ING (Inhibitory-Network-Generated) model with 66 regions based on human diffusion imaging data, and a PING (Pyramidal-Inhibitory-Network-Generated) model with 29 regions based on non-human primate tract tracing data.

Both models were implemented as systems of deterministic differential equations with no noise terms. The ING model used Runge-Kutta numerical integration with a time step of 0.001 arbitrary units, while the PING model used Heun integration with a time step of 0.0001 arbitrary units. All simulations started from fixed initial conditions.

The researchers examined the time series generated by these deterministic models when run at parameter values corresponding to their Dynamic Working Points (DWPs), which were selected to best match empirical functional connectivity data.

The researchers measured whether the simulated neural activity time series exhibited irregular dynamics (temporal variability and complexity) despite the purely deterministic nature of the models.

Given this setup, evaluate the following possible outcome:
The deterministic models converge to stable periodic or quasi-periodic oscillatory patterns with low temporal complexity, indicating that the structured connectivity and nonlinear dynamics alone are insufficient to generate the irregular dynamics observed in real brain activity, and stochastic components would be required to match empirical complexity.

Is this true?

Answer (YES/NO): NO